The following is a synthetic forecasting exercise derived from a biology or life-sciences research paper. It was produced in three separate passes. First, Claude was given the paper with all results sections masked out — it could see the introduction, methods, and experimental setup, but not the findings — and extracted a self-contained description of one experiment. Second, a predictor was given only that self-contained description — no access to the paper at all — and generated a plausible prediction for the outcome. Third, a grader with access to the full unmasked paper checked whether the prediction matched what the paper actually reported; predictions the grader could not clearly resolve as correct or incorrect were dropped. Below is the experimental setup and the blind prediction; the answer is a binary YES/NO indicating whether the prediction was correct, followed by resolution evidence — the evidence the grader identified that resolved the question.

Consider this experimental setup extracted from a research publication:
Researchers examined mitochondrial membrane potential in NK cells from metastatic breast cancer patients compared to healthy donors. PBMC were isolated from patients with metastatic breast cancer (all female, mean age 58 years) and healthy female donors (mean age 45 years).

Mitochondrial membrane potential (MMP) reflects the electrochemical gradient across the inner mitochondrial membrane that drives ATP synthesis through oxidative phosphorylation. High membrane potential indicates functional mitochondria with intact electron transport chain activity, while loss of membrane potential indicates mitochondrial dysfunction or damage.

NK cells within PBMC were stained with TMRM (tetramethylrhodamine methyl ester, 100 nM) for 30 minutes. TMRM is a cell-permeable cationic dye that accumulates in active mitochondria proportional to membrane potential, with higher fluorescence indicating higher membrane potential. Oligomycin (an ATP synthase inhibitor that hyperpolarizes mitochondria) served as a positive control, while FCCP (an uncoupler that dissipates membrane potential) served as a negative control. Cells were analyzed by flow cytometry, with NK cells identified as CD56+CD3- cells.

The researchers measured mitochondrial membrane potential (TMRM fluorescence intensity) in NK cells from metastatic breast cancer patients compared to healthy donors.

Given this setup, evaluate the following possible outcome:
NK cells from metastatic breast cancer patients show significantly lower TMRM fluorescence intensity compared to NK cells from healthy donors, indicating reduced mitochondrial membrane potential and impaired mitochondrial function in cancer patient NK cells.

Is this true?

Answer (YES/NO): NO